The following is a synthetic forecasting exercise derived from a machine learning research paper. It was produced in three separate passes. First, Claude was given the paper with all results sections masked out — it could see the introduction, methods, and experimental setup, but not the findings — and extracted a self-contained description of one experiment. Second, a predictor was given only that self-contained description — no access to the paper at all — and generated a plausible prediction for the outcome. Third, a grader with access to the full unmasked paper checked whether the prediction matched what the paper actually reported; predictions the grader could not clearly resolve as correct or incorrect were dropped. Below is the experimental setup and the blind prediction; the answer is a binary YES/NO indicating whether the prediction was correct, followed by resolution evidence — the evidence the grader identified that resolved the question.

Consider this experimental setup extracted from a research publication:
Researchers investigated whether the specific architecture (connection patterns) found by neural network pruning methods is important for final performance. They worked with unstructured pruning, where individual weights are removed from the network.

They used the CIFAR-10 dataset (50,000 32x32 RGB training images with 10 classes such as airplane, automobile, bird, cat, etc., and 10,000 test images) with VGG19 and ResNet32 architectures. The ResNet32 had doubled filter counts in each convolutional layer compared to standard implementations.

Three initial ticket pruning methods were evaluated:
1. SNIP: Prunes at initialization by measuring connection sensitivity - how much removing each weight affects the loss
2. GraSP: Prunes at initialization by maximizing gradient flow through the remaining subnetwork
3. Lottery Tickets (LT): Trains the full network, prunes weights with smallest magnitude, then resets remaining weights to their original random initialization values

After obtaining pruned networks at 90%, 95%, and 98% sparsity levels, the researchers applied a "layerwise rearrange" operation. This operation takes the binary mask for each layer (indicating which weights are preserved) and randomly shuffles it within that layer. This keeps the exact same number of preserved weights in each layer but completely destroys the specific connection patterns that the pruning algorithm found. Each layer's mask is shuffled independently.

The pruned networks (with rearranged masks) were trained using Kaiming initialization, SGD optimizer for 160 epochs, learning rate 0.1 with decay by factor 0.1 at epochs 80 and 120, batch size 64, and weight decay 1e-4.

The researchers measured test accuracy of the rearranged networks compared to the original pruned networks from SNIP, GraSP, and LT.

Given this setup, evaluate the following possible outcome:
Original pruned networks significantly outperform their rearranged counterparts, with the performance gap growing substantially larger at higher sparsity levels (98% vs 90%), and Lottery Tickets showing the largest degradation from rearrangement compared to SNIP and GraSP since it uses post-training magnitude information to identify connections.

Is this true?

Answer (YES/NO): NO